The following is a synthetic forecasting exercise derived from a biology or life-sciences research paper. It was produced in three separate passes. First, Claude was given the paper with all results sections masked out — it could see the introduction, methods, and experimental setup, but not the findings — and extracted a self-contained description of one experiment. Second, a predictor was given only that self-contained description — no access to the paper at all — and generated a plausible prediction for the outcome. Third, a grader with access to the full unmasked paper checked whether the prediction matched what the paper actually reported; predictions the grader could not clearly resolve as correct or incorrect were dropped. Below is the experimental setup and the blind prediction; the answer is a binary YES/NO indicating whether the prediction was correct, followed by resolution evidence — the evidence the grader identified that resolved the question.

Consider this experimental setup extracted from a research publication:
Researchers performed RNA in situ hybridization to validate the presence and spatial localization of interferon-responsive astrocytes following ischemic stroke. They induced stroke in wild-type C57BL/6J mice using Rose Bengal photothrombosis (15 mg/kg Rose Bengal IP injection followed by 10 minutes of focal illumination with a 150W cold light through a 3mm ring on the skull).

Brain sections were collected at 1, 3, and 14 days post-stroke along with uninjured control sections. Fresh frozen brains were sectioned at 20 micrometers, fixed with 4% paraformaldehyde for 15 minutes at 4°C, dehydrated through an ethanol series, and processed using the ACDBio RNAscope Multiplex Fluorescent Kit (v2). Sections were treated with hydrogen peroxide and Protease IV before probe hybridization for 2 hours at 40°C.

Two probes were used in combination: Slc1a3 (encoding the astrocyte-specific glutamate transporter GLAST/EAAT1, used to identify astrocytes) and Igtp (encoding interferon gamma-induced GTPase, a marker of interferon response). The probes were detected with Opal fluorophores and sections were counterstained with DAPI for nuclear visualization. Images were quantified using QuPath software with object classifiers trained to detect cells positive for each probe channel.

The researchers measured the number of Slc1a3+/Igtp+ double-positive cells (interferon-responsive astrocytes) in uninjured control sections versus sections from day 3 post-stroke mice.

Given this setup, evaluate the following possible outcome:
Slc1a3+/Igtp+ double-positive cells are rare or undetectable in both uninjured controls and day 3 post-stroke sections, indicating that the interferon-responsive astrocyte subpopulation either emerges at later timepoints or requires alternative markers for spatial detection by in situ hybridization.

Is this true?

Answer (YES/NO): NO